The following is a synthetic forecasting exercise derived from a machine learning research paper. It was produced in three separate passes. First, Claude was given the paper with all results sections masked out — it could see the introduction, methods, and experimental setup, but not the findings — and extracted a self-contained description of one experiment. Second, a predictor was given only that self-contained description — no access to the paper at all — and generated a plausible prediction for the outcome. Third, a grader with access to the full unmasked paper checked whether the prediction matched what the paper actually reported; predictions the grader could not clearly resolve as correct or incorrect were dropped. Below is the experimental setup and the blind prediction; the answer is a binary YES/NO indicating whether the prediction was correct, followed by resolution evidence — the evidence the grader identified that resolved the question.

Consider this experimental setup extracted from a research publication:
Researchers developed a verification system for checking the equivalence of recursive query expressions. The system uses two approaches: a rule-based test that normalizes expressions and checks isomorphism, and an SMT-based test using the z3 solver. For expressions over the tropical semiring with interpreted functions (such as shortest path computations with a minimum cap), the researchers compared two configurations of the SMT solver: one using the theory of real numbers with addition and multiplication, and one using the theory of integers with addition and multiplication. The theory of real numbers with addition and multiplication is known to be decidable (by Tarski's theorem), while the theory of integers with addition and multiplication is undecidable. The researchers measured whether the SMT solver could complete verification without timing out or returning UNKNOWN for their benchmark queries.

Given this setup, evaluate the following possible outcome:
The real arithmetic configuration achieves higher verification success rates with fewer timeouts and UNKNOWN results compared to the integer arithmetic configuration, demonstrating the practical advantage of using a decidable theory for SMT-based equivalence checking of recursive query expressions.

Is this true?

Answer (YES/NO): NO